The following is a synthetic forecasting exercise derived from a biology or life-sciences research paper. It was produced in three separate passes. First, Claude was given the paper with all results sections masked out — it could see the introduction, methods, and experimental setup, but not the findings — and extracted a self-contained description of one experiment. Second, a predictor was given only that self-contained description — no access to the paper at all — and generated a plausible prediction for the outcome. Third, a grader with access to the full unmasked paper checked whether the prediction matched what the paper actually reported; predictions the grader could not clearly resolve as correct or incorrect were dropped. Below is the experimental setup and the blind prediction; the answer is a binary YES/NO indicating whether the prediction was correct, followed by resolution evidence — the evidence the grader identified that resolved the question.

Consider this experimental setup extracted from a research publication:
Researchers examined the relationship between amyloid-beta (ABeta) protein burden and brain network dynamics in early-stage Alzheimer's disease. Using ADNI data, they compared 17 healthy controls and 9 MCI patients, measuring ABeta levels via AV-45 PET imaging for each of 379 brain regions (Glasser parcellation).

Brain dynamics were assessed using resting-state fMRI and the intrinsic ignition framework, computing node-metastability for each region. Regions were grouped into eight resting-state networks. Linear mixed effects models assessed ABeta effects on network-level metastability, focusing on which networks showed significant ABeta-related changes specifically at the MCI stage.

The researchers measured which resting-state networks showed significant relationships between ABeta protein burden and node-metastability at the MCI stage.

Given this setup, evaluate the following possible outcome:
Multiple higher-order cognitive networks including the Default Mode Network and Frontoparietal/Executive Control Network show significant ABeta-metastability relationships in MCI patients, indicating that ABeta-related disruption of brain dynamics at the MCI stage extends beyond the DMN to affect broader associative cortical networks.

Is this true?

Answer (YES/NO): NO